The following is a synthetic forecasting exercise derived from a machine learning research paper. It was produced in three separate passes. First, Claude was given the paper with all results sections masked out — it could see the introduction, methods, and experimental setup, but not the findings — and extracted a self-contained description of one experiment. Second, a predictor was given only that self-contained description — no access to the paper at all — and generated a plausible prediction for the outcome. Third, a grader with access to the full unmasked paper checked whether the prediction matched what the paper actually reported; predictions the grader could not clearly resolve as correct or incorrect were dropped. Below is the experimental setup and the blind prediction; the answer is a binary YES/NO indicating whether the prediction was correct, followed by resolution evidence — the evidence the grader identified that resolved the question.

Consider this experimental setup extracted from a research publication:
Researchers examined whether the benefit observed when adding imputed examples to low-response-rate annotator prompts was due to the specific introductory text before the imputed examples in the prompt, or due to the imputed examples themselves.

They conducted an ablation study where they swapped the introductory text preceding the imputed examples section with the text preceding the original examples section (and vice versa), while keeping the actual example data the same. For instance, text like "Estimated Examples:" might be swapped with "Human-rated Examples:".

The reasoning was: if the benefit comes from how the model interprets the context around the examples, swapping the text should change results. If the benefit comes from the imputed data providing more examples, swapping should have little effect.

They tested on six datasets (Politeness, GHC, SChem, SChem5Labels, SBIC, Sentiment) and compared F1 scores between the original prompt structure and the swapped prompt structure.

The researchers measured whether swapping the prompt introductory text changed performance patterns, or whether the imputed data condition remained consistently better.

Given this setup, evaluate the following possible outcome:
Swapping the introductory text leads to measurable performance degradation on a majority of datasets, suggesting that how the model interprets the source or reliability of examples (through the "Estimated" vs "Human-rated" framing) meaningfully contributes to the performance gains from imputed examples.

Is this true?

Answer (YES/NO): NO